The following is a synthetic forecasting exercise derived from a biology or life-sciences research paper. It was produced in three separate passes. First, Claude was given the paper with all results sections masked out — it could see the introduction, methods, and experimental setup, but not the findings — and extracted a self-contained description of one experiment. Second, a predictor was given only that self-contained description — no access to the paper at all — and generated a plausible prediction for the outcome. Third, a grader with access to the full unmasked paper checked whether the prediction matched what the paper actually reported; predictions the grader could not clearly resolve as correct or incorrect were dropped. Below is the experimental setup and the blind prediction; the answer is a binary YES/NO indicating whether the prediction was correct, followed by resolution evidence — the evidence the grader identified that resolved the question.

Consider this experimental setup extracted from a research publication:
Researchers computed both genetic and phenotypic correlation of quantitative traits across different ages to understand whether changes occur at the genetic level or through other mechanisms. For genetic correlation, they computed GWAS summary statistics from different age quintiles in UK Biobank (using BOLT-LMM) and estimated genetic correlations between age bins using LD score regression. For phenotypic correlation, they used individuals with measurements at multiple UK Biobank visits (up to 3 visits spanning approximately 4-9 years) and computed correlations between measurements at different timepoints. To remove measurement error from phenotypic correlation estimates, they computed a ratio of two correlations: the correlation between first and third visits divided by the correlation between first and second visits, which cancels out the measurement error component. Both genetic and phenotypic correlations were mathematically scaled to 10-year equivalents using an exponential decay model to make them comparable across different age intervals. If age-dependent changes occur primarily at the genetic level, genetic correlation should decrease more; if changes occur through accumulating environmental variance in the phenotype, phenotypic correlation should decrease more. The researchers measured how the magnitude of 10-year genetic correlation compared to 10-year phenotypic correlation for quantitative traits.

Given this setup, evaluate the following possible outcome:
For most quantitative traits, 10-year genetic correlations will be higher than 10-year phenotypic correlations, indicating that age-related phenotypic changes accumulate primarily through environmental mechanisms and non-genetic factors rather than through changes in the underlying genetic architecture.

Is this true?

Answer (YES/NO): YES